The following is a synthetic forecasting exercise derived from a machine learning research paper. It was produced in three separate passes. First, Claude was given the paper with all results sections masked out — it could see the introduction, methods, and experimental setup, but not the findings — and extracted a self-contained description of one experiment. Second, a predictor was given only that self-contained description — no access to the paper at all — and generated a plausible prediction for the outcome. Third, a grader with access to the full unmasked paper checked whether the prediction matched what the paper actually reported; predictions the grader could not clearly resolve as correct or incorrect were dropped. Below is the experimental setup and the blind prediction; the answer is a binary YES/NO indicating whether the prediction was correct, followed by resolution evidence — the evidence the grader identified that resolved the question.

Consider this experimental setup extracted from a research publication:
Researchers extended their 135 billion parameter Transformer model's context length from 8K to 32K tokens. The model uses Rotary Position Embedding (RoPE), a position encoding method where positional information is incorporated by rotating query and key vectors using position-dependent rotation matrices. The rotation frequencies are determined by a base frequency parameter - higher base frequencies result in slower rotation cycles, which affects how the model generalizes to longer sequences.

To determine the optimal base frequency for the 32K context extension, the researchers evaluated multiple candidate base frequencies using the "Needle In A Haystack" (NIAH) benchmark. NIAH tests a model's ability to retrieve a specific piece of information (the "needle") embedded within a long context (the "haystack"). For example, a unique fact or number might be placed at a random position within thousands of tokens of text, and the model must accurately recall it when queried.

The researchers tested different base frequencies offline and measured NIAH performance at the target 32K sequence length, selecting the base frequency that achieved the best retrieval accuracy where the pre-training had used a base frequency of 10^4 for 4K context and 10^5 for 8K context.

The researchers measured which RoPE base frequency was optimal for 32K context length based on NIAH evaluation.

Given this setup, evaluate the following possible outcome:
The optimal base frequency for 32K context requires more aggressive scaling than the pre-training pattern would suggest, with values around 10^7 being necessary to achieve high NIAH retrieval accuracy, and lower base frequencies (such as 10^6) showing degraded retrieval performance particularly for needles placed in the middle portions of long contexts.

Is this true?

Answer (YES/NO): NO